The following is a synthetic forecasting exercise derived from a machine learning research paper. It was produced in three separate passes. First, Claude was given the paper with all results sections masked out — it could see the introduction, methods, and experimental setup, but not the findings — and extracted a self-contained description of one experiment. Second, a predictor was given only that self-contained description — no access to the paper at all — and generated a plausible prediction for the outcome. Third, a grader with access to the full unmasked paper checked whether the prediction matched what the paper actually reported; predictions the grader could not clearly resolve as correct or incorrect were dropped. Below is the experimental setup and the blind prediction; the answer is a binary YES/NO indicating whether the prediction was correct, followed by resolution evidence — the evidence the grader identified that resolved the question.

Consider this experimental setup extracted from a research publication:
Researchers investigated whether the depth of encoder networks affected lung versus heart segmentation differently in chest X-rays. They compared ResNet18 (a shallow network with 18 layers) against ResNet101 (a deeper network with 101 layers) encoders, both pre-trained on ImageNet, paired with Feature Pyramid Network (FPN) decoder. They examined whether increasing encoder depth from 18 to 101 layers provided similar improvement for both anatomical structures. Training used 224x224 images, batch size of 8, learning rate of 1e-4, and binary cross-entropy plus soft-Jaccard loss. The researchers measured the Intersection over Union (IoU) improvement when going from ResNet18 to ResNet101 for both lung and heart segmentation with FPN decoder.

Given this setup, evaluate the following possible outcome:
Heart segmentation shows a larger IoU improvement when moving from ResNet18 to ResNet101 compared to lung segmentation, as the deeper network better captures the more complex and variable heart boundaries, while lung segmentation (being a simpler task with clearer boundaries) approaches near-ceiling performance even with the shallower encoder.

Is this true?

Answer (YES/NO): YES